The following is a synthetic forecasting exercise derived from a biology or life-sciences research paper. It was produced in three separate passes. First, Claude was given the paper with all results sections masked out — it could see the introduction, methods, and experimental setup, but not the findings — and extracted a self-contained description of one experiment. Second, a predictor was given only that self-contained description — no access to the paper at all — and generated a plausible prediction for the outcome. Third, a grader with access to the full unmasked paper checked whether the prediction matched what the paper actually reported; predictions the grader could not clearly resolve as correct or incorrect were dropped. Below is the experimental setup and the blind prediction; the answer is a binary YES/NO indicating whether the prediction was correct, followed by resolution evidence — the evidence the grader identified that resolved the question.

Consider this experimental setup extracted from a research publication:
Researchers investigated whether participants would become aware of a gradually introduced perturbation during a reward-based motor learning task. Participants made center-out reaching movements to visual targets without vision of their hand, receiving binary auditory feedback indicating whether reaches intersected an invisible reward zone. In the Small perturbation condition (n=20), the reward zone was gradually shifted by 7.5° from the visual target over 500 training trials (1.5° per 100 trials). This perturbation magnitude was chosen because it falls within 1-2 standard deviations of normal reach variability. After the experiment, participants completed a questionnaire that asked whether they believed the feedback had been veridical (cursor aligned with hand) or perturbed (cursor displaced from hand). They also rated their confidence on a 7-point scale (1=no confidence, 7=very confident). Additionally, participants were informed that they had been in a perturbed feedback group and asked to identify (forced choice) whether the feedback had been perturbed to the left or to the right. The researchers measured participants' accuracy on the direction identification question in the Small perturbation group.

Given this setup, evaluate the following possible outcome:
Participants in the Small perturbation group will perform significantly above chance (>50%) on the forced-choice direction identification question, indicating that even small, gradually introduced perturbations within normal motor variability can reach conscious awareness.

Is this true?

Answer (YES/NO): NO